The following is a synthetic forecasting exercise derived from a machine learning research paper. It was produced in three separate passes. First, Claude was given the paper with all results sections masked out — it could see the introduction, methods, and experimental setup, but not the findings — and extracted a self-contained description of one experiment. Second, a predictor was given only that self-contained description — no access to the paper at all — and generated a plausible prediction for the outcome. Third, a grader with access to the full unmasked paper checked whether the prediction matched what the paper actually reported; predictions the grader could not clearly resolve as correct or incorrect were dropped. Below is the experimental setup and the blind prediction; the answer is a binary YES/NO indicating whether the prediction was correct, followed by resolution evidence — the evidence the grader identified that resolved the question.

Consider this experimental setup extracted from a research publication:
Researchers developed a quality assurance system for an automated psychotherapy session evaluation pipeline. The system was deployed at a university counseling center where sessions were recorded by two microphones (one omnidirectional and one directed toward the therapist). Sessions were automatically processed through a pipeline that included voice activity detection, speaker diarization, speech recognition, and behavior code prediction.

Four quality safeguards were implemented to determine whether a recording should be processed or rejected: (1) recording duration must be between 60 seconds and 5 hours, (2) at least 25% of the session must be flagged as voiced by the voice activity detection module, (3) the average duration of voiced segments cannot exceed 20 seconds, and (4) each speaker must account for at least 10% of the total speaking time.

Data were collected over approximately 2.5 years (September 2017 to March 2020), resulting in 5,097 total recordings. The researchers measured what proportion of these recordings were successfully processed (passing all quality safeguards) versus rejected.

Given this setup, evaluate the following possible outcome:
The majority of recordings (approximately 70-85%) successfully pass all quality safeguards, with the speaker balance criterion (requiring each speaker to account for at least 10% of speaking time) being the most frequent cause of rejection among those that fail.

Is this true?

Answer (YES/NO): YES